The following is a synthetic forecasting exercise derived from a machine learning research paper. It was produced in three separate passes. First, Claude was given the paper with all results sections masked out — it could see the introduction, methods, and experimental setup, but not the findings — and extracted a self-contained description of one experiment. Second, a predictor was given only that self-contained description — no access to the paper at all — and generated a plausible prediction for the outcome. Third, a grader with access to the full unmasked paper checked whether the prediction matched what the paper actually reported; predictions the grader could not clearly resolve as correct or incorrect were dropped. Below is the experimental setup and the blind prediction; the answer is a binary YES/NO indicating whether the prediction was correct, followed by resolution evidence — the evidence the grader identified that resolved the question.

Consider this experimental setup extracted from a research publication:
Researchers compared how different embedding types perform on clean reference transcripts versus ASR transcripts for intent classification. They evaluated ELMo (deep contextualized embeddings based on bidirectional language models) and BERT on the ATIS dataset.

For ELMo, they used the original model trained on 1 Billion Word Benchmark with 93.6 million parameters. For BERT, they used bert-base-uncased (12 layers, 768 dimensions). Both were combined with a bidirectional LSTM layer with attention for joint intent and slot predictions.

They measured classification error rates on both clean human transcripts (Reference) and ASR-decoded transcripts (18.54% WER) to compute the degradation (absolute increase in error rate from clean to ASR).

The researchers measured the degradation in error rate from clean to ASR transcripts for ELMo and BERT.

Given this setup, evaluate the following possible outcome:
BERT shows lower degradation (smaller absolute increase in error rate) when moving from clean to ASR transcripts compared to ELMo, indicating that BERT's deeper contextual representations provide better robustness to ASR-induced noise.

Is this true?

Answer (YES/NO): YES